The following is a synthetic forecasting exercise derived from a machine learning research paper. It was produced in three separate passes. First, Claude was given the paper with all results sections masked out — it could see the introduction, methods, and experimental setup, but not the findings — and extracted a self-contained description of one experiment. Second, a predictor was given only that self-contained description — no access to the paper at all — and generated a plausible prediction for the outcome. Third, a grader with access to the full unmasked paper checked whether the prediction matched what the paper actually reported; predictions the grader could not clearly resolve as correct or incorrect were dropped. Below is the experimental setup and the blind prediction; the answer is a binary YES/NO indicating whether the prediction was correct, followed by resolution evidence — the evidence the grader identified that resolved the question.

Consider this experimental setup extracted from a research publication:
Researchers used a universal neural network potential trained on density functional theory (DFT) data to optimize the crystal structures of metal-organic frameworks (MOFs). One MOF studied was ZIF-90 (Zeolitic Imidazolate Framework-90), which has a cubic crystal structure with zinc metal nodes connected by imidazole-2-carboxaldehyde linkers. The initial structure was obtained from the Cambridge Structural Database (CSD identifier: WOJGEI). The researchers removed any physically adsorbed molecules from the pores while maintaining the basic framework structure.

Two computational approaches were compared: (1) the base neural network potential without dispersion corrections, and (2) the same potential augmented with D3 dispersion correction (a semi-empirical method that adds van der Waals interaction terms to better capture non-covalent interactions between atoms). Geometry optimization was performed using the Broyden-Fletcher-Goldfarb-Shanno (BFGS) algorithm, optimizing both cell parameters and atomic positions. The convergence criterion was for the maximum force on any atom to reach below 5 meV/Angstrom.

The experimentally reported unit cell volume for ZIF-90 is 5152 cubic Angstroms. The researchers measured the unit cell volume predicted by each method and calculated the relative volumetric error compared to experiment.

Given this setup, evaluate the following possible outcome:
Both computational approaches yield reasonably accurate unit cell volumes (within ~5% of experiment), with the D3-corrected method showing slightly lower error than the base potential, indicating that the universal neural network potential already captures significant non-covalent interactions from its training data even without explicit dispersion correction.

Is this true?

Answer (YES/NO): NO